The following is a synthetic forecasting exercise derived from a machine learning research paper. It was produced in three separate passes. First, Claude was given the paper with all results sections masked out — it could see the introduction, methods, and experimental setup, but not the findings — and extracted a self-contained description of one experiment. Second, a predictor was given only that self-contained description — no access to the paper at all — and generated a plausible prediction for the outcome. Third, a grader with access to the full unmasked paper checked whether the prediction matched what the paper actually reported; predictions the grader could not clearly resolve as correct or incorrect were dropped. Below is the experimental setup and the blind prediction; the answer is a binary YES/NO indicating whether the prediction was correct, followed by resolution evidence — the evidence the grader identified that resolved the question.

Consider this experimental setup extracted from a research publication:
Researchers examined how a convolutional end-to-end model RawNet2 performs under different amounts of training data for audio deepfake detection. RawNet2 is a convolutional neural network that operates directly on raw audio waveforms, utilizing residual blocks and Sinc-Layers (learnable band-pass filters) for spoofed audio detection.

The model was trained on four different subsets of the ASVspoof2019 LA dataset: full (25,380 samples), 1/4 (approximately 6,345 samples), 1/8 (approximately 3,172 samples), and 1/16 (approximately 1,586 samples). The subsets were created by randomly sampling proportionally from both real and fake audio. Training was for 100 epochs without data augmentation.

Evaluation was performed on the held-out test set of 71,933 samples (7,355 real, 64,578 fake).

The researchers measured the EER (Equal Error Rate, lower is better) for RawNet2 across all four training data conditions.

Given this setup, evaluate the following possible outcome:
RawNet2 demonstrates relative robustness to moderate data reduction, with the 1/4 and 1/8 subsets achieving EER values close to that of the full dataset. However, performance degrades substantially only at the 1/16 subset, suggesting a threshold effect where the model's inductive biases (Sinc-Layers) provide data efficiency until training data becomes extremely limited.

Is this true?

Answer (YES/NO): NO